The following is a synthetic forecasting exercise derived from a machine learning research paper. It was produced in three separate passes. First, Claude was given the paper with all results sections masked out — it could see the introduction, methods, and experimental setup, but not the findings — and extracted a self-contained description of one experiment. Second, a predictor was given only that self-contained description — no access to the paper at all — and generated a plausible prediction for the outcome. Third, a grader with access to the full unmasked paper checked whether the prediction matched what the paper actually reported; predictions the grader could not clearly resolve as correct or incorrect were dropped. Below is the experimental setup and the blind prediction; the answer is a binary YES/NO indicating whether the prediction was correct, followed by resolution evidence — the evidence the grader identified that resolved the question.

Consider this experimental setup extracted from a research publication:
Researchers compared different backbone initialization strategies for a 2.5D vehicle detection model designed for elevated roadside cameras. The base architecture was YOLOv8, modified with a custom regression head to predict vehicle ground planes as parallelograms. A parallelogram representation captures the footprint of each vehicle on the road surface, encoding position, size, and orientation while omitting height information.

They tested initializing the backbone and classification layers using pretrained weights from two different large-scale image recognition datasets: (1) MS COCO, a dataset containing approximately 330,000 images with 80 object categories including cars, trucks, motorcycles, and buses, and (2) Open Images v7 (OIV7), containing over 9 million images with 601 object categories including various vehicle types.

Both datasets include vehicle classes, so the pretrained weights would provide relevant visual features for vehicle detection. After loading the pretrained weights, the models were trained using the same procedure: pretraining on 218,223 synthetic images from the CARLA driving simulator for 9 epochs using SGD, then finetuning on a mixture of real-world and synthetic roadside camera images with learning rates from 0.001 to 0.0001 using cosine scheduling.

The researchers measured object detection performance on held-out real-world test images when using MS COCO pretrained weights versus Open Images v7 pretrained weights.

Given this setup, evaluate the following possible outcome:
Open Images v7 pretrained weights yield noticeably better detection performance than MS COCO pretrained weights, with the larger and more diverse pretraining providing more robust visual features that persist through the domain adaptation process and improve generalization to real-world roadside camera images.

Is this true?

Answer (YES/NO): NO